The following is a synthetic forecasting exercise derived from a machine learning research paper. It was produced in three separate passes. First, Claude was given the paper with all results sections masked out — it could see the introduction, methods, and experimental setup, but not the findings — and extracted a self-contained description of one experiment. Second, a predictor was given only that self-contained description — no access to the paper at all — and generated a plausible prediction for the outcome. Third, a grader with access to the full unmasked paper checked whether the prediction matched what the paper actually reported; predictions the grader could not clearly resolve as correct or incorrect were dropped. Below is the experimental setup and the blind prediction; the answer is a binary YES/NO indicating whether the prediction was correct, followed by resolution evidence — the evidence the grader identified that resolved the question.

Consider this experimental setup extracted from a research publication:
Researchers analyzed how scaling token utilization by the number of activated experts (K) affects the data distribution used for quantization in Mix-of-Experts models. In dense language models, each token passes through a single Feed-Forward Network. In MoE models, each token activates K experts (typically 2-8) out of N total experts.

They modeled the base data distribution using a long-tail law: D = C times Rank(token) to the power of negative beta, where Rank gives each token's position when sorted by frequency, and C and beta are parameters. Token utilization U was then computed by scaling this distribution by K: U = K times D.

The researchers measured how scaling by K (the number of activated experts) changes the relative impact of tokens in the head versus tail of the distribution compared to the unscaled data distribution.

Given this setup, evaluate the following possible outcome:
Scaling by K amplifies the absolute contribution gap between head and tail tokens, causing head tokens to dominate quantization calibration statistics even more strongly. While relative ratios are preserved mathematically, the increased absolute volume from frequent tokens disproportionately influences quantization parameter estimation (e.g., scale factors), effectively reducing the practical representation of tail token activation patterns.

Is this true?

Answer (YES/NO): NO